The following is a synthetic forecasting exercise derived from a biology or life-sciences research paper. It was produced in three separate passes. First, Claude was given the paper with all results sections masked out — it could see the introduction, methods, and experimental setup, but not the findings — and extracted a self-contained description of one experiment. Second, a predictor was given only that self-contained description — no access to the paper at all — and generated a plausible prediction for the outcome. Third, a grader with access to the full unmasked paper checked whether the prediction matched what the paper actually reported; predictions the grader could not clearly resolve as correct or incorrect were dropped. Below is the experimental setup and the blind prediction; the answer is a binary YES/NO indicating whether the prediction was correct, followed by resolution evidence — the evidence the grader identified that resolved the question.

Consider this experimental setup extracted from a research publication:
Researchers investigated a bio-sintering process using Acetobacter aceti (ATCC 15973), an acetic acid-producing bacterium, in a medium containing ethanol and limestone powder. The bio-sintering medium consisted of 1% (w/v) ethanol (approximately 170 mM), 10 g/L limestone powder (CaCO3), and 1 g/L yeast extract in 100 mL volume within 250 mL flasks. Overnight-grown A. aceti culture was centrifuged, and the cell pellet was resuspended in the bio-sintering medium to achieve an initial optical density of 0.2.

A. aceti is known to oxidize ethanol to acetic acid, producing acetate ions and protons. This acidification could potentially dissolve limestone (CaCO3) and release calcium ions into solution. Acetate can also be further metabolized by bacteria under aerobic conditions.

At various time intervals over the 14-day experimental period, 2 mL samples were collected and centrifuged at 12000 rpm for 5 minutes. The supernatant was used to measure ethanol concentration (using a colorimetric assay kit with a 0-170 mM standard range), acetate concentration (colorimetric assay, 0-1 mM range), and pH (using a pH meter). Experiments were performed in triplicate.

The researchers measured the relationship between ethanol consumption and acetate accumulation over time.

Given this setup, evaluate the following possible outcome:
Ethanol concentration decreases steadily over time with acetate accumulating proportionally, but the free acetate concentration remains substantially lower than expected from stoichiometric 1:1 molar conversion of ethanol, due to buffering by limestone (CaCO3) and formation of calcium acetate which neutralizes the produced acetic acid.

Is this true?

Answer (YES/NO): NO